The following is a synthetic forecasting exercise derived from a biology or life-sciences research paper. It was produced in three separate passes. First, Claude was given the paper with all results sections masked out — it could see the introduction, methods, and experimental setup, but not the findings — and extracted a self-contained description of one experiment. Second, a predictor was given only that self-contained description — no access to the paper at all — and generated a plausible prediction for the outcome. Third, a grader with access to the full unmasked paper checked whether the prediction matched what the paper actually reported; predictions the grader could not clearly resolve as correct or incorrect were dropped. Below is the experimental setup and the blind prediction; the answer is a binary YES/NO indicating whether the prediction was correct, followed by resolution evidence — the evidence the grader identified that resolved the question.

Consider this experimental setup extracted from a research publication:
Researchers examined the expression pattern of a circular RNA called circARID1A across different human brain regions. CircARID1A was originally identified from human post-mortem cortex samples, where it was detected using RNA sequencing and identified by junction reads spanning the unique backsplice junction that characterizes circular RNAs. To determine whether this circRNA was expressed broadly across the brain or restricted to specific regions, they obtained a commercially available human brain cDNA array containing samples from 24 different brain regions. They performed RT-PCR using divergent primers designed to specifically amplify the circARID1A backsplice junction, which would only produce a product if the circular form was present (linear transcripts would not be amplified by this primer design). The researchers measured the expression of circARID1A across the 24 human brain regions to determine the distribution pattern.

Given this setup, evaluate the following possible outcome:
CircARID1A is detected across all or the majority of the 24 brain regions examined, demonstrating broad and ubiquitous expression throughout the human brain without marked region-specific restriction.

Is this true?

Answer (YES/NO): YES